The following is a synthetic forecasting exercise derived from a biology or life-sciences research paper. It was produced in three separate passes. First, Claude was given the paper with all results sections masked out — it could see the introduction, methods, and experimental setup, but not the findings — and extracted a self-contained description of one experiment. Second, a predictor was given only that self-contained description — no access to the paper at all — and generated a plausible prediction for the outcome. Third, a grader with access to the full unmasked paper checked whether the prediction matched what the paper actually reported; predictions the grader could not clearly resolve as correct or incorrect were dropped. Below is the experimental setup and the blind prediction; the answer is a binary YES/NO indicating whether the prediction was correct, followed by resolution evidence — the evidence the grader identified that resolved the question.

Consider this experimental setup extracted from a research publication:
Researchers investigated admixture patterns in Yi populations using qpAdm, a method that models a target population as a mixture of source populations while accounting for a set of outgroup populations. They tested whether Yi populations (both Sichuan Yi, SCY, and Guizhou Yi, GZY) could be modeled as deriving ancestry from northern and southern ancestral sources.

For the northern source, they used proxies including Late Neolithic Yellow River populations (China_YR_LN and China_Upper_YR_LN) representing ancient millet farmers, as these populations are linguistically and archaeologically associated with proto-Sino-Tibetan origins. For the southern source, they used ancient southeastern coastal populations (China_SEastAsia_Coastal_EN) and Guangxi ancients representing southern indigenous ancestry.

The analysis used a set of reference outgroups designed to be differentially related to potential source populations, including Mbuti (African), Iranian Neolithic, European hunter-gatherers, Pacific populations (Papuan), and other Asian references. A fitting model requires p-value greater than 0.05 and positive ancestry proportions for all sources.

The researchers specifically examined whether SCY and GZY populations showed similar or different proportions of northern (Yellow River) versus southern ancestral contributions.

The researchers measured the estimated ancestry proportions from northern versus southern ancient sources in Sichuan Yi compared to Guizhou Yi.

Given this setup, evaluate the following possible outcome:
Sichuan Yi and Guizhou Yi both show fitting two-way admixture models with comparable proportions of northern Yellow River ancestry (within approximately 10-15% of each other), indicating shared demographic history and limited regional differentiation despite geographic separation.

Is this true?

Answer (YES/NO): NO